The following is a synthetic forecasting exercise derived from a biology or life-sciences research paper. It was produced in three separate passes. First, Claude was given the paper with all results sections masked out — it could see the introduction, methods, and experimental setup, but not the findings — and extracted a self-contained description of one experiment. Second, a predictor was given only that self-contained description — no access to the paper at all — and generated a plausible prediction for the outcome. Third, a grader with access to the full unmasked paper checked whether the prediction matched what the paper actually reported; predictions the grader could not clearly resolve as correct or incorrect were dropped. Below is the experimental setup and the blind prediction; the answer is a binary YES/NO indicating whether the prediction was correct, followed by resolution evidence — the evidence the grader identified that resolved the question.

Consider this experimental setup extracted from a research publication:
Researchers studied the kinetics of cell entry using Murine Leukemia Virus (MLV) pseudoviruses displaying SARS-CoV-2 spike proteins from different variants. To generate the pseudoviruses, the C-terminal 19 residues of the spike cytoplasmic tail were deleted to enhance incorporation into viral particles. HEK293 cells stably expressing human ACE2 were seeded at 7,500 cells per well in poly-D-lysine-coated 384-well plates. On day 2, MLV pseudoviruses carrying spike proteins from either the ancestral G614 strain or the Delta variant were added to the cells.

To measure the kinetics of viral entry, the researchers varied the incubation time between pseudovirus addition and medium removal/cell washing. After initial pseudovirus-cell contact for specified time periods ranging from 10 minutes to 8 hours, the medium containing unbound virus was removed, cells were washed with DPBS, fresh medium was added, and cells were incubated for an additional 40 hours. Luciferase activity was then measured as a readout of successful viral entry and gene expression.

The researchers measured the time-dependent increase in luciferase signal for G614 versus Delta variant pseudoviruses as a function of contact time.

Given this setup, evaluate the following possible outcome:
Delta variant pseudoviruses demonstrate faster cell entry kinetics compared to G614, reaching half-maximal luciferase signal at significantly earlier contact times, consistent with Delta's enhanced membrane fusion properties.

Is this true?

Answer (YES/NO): YES